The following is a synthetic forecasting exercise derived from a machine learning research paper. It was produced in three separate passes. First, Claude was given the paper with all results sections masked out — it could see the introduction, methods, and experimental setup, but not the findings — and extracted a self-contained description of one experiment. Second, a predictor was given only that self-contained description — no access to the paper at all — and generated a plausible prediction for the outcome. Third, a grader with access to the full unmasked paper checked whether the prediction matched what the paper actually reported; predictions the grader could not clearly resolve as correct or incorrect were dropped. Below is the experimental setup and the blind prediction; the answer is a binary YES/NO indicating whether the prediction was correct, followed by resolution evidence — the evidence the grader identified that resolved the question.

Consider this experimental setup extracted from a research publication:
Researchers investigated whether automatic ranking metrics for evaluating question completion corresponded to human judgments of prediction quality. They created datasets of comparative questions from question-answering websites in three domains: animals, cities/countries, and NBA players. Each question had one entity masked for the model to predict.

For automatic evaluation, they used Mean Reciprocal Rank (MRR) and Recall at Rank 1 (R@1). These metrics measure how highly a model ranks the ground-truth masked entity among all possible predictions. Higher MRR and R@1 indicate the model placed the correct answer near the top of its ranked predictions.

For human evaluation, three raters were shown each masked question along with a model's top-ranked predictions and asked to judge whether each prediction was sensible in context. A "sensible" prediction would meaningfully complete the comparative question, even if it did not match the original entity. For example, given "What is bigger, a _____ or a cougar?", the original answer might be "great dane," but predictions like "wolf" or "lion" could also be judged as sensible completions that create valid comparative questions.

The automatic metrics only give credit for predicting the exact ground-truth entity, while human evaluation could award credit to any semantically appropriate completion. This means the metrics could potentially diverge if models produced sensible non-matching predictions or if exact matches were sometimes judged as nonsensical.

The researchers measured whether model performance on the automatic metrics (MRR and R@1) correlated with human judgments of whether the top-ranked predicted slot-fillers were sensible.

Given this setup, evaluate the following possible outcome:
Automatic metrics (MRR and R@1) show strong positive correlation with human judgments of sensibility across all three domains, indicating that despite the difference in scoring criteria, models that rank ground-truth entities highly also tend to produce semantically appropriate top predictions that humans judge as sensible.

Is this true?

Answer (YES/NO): YES